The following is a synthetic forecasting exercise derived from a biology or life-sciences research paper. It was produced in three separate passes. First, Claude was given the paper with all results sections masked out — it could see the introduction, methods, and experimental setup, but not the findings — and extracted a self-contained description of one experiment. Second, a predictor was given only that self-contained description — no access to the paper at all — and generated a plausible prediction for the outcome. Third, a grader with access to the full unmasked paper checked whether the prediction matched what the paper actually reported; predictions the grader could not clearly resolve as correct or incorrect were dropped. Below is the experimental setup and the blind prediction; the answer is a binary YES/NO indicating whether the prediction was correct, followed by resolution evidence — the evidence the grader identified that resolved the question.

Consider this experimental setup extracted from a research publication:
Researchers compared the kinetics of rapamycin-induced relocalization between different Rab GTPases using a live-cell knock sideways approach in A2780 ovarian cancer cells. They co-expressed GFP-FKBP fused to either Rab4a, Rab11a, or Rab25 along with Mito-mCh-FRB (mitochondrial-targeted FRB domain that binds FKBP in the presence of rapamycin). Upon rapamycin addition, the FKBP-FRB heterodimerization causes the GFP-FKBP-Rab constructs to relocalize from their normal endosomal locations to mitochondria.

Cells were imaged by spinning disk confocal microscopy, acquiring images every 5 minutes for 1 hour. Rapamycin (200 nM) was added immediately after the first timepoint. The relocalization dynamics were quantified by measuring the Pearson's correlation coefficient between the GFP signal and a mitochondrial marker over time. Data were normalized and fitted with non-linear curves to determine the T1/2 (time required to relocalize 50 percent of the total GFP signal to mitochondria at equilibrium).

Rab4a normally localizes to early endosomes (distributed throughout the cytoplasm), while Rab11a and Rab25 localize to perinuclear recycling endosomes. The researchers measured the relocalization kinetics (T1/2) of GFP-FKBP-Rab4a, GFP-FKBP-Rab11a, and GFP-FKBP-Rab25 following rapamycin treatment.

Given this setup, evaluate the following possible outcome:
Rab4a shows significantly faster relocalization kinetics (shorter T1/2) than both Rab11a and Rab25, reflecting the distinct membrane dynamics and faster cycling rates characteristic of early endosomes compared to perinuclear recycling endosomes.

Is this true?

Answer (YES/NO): YES